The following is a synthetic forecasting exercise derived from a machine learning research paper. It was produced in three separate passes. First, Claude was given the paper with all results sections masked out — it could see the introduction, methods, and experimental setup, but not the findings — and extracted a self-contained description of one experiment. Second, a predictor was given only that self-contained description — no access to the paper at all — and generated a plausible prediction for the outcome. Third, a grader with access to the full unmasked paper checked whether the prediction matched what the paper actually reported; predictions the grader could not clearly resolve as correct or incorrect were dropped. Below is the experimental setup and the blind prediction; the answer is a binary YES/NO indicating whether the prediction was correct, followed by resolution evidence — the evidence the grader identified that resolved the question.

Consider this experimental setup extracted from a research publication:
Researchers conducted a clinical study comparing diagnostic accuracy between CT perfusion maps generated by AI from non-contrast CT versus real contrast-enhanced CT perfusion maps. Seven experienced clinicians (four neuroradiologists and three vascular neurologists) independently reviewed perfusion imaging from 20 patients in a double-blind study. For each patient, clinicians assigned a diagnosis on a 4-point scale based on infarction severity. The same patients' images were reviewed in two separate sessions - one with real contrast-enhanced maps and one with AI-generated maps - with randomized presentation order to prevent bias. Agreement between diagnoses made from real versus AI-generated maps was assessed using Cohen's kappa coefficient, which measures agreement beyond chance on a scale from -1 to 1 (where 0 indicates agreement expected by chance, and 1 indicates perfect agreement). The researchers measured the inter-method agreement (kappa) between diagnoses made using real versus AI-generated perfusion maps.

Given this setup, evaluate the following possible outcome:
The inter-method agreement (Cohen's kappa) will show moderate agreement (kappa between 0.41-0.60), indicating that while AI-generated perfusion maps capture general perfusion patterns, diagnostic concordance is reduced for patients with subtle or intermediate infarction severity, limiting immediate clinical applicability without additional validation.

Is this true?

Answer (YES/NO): NO